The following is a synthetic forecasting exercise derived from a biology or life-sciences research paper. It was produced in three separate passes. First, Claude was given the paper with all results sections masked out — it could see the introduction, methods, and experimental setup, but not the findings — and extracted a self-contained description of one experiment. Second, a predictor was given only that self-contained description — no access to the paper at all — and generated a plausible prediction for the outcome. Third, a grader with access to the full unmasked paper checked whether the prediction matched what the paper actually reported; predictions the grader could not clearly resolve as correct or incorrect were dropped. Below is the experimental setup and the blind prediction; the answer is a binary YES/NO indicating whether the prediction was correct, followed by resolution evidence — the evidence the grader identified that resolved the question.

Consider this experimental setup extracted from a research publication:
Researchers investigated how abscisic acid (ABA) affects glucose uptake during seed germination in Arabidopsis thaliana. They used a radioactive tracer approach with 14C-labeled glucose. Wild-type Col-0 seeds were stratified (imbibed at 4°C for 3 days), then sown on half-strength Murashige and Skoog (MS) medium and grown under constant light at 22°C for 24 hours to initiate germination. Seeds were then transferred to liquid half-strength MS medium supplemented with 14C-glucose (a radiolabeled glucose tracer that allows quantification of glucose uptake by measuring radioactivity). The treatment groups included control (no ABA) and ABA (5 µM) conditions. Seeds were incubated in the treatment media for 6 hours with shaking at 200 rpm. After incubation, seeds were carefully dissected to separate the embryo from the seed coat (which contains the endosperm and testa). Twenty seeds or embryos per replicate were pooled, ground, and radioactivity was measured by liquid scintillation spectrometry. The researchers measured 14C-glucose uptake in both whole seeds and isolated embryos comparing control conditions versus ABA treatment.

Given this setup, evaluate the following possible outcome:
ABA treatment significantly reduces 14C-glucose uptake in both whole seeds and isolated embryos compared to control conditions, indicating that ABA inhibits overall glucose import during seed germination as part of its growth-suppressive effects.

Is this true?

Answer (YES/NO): YES